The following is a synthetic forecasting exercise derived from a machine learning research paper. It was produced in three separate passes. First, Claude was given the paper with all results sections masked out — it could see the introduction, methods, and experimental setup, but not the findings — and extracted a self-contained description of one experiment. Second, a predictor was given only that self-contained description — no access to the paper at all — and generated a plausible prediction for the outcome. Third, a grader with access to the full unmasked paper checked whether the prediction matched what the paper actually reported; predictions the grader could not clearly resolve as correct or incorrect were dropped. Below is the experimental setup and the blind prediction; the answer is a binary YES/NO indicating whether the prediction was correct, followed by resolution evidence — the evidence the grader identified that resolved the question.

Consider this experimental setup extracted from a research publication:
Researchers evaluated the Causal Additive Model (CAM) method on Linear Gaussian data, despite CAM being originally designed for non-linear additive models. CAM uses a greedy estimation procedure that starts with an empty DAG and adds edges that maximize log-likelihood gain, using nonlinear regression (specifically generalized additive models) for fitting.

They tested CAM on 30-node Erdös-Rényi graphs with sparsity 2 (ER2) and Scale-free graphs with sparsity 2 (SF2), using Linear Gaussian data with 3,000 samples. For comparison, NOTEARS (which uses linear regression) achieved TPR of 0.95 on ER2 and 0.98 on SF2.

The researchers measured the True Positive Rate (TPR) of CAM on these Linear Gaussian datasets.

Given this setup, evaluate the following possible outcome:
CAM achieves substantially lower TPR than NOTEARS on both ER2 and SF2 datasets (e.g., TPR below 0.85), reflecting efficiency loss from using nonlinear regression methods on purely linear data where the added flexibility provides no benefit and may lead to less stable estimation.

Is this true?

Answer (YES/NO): YES